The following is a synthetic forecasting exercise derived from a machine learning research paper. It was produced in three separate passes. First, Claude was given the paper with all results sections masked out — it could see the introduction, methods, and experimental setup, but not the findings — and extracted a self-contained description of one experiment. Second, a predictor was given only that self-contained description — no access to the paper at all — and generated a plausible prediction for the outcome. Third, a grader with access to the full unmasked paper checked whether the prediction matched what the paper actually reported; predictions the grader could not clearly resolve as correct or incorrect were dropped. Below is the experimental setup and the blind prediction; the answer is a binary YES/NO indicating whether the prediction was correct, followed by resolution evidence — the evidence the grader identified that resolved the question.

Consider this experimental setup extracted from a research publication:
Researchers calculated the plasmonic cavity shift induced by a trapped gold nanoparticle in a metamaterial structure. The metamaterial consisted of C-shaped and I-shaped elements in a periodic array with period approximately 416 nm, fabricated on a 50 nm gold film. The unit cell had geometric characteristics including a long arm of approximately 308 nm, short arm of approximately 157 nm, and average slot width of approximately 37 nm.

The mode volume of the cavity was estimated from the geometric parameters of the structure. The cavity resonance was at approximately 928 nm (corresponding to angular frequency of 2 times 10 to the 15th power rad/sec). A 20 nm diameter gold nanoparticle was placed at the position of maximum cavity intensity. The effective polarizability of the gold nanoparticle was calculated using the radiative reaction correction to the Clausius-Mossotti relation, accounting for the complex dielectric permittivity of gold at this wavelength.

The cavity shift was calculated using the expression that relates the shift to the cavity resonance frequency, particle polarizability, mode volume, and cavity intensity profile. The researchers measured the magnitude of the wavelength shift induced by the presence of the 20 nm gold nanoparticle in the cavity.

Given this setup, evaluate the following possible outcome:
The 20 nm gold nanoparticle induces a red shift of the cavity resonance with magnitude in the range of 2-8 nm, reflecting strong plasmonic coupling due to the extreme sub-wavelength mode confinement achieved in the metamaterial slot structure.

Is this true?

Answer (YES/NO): YES